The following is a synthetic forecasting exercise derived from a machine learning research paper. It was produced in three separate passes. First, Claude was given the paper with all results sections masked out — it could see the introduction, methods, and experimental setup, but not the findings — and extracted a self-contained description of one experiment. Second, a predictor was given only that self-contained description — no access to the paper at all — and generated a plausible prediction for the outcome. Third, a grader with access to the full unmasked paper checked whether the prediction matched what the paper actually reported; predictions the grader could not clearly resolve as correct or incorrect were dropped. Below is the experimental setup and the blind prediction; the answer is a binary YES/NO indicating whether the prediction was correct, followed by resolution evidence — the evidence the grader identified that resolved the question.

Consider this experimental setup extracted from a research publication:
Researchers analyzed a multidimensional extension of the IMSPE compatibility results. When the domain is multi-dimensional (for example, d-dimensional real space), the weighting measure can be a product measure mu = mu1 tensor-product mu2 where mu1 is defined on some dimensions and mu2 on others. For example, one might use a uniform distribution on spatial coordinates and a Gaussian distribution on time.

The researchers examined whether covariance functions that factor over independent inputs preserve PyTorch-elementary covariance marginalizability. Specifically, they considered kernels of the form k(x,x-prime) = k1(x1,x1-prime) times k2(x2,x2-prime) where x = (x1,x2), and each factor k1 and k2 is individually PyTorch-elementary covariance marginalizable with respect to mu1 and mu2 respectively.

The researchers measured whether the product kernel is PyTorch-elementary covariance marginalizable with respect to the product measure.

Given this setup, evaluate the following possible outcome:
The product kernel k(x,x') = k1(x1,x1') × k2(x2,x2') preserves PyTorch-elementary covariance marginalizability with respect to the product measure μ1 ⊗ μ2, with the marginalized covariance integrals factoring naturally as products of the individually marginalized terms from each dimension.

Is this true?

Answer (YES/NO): YES